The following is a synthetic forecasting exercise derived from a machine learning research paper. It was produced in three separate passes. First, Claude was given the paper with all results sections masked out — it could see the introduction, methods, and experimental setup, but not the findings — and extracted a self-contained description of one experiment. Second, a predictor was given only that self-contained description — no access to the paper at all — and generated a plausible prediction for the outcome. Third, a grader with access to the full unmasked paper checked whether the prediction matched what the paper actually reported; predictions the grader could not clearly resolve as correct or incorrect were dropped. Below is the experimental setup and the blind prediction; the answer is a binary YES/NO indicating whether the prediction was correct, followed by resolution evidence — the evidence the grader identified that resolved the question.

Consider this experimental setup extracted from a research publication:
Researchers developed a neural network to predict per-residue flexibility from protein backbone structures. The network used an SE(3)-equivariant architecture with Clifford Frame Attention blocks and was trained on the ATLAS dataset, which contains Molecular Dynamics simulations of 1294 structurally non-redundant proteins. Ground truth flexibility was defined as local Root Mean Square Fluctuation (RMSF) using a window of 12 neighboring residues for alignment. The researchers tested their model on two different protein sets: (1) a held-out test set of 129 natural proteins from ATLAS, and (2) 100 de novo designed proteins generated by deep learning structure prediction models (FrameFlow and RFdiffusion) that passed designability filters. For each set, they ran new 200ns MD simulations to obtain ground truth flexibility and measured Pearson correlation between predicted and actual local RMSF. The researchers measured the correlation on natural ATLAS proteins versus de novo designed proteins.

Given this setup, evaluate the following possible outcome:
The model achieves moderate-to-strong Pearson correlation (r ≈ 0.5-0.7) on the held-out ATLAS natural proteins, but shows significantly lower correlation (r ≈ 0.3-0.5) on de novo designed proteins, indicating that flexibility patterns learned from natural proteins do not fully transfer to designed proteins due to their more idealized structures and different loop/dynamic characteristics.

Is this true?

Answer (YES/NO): NO